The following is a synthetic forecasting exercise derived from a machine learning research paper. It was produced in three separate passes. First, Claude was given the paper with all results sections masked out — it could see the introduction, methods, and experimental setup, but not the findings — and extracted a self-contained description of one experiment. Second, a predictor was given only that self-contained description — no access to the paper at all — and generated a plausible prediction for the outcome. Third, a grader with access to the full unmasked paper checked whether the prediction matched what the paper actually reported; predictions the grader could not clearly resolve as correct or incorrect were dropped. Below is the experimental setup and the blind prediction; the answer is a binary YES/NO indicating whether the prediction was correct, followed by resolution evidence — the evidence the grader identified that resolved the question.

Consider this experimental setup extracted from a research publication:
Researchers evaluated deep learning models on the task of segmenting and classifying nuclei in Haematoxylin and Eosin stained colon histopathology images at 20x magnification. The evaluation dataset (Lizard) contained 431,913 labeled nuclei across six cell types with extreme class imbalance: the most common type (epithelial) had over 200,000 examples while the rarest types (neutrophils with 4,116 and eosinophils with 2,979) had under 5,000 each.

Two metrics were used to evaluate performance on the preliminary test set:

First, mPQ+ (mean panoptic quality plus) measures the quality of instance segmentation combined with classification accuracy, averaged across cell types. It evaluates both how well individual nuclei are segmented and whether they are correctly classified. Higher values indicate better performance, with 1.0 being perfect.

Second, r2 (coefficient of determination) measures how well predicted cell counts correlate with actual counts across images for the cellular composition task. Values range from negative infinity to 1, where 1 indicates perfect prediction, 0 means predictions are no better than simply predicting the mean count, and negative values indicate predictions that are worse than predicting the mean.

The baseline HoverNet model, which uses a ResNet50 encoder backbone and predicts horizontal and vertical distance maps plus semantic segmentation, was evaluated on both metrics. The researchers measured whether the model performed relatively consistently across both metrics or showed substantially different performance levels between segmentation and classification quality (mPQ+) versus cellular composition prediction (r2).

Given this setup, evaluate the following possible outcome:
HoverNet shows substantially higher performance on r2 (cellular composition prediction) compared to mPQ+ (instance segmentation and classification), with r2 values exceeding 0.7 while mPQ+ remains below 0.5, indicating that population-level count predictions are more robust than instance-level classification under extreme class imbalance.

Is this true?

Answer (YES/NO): NO